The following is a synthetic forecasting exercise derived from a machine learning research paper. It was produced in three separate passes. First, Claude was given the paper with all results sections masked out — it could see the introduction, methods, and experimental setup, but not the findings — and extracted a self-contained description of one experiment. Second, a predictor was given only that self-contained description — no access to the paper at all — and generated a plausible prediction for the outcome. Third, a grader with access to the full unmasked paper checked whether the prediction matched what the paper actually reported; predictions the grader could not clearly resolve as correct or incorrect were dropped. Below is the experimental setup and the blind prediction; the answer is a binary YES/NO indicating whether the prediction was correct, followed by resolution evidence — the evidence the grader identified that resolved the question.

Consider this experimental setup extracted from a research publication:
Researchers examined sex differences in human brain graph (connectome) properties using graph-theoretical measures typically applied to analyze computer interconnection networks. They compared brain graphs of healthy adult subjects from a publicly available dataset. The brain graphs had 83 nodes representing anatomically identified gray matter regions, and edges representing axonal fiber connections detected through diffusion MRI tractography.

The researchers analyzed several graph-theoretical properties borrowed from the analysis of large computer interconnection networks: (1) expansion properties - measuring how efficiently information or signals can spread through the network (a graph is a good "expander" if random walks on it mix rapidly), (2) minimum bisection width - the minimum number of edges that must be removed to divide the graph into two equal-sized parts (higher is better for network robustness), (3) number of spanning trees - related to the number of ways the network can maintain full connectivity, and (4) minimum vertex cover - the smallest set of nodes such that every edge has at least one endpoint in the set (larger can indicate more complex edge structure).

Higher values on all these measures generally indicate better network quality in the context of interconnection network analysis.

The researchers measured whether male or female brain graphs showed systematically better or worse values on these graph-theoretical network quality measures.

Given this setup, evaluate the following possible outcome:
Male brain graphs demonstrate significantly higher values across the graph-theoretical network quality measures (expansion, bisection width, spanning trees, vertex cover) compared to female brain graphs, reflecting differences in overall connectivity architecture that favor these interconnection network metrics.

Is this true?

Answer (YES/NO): NO